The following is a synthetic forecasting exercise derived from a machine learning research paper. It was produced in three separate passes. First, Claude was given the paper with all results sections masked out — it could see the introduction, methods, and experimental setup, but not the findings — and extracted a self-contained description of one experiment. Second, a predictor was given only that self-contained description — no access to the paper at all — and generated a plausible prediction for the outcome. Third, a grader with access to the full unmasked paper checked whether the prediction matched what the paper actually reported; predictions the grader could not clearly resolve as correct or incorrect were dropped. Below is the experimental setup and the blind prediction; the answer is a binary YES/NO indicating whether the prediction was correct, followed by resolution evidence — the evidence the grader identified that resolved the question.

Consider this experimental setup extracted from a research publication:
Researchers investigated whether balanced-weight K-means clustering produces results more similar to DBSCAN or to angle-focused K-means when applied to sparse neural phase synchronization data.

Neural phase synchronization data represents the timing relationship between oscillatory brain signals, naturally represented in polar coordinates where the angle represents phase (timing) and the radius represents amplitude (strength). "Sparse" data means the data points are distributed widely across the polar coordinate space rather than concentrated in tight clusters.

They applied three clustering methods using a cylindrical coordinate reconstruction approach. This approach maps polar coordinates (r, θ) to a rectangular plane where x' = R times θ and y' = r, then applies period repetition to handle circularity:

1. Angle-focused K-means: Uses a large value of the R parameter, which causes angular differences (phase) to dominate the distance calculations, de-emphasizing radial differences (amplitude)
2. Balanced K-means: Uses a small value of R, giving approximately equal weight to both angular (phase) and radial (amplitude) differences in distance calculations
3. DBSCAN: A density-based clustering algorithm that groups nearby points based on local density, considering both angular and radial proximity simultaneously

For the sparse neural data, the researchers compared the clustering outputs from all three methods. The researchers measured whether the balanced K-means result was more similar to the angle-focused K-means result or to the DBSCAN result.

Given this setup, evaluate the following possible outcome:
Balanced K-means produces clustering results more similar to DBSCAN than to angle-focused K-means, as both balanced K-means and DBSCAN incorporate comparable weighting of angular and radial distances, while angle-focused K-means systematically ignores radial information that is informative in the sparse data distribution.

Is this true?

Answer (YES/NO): YES